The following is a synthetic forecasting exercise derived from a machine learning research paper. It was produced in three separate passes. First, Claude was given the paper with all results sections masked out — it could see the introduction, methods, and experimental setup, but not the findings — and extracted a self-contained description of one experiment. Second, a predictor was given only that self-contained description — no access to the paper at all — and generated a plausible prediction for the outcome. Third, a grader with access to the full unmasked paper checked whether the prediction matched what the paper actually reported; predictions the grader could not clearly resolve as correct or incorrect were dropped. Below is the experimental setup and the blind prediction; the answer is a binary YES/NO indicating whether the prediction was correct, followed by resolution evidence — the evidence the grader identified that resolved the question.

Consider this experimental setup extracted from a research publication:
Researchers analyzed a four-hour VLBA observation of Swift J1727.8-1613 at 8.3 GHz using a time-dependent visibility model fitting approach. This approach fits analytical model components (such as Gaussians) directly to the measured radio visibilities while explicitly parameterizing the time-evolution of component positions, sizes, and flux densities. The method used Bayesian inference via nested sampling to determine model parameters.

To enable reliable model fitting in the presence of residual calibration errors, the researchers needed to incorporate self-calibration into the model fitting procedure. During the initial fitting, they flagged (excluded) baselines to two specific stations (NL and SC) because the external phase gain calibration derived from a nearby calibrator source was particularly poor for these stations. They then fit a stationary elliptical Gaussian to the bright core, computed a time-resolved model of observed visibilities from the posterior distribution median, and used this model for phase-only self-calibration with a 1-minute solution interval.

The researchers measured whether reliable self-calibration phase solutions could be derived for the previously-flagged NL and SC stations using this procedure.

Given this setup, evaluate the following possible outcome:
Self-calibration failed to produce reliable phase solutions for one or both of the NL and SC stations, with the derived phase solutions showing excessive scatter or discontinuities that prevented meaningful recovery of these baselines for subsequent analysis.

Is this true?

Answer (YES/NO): NO